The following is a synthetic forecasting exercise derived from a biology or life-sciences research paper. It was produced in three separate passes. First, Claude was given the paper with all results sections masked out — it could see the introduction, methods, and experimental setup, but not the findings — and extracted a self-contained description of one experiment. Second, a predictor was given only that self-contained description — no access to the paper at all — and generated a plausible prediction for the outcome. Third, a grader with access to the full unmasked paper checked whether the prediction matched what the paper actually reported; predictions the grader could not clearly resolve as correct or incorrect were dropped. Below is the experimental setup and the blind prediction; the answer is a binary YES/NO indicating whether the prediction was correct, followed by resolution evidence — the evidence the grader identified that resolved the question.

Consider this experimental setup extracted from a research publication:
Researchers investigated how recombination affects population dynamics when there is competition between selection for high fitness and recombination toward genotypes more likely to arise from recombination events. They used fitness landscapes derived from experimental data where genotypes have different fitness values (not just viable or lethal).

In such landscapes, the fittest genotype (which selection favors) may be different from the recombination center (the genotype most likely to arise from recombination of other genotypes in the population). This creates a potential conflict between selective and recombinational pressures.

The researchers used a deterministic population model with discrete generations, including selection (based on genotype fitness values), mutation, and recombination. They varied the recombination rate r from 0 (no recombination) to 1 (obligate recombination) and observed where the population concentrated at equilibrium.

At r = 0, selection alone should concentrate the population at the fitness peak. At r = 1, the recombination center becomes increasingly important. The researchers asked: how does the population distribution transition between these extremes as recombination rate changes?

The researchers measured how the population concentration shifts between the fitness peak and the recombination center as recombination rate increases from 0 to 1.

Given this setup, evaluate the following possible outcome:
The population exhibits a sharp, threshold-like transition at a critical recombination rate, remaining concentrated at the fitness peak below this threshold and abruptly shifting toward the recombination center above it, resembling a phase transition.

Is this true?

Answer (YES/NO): NO